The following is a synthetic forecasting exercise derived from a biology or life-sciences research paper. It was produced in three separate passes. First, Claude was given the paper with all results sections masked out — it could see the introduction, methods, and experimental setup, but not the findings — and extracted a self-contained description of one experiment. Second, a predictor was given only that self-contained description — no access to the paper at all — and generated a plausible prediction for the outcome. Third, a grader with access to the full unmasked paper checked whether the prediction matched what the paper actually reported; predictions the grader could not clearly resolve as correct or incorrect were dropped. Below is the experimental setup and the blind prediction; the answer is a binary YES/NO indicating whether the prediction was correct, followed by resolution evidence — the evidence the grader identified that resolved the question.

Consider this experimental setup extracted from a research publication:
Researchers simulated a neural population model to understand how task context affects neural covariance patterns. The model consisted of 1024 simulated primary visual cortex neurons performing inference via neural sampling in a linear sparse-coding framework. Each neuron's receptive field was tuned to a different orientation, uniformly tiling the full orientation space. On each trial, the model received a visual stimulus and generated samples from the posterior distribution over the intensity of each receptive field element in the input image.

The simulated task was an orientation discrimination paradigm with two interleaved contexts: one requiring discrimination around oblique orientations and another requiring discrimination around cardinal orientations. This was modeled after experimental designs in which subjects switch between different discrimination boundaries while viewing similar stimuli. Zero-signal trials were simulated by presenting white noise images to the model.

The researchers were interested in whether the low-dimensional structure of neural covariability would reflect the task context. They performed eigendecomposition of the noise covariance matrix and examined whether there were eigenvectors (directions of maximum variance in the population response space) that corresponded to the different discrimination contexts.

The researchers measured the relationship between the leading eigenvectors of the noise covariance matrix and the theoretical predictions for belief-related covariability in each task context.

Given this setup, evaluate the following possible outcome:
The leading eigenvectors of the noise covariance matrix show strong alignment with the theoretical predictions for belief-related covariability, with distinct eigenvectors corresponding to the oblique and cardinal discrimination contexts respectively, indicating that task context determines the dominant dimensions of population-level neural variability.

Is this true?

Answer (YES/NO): YES